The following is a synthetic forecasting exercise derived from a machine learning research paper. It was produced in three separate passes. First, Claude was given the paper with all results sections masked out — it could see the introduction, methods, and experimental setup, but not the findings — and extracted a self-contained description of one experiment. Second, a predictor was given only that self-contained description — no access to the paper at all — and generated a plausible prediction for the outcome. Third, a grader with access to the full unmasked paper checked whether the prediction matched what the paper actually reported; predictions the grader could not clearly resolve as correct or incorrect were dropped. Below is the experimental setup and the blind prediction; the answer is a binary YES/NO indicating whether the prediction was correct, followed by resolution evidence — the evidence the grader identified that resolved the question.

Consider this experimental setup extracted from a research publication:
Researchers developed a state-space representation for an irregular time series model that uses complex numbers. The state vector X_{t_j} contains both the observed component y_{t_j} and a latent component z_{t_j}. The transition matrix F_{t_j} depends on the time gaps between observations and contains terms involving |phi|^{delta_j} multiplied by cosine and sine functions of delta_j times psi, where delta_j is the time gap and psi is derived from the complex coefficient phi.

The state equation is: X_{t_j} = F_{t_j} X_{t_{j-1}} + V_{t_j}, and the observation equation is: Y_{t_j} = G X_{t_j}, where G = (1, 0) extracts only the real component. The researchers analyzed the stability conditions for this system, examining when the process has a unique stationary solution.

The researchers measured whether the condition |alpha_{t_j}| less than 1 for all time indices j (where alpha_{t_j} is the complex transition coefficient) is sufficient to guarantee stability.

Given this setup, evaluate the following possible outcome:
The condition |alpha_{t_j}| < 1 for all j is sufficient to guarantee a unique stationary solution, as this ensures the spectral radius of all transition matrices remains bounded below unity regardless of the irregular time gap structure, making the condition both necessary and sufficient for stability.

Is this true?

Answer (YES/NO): NO